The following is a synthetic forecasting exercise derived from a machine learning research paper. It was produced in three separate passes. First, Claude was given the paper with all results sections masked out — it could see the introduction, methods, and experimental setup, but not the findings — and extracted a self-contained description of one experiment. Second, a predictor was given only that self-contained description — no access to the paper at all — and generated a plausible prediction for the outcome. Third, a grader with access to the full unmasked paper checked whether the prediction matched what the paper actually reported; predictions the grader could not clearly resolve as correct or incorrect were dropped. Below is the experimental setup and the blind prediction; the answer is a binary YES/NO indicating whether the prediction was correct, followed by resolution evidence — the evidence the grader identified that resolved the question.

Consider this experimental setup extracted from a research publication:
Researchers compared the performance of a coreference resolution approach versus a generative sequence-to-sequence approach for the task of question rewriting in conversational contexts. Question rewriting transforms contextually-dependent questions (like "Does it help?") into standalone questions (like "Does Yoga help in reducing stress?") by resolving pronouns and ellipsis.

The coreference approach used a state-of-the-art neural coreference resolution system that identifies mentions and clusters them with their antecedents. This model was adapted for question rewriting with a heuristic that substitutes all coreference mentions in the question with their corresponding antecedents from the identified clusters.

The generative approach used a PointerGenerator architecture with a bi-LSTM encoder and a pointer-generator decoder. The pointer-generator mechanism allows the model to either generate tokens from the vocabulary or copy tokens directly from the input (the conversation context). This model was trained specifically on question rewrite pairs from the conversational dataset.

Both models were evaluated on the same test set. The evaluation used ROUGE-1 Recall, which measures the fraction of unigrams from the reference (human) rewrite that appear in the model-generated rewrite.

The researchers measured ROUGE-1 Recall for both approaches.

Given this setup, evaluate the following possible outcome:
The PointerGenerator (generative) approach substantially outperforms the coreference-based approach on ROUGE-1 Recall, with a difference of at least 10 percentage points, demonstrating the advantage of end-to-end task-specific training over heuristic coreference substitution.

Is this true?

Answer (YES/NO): YES